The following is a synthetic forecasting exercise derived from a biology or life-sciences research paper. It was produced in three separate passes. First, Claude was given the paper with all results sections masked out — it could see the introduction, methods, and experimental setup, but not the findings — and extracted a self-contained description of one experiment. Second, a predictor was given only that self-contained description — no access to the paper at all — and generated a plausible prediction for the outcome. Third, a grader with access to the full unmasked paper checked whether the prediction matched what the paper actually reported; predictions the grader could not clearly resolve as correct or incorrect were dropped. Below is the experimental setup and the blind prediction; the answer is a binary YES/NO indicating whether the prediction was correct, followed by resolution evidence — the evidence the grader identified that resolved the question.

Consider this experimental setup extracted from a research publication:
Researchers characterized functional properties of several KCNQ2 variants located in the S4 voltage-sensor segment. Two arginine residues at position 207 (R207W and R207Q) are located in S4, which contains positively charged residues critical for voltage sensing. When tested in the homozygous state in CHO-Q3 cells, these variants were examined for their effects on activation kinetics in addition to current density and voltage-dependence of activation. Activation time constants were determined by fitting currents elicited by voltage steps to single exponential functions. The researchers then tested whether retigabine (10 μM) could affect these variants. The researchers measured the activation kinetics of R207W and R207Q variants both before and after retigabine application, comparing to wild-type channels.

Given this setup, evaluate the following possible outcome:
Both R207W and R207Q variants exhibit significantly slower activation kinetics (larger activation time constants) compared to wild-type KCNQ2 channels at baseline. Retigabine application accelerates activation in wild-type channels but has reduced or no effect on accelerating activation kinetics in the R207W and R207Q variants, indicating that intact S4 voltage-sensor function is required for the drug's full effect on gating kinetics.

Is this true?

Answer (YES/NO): NO